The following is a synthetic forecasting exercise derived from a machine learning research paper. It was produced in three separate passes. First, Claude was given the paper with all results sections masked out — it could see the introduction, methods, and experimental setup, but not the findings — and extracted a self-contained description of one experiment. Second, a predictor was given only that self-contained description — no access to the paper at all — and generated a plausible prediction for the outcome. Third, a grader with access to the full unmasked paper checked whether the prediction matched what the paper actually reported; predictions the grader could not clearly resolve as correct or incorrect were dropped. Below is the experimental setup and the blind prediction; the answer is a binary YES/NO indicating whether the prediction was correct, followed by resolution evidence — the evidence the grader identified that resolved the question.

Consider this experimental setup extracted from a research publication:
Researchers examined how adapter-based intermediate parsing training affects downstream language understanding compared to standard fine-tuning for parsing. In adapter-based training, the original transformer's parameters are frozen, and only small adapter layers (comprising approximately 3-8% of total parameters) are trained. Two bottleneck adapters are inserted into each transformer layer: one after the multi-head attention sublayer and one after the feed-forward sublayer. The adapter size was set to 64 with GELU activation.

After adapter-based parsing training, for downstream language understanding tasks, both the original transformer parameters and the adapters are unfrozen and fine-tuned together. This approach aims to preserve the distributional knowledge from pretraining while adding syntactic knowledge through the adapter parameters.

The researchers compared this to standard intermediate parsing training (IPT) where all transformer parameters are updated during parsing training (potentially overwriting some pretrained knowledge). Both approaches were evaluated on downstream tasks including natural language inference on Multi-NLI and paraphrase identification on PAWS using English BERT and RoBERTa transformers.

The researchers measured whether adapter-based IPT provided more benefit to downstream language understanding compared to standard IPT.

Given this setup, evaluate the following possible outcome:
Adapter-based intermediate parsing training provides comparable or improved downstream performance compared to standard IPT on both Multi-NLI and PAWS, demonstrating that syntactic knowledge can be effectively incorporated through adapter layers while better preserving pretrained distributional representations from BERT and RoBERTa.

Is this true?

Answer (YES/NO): NO